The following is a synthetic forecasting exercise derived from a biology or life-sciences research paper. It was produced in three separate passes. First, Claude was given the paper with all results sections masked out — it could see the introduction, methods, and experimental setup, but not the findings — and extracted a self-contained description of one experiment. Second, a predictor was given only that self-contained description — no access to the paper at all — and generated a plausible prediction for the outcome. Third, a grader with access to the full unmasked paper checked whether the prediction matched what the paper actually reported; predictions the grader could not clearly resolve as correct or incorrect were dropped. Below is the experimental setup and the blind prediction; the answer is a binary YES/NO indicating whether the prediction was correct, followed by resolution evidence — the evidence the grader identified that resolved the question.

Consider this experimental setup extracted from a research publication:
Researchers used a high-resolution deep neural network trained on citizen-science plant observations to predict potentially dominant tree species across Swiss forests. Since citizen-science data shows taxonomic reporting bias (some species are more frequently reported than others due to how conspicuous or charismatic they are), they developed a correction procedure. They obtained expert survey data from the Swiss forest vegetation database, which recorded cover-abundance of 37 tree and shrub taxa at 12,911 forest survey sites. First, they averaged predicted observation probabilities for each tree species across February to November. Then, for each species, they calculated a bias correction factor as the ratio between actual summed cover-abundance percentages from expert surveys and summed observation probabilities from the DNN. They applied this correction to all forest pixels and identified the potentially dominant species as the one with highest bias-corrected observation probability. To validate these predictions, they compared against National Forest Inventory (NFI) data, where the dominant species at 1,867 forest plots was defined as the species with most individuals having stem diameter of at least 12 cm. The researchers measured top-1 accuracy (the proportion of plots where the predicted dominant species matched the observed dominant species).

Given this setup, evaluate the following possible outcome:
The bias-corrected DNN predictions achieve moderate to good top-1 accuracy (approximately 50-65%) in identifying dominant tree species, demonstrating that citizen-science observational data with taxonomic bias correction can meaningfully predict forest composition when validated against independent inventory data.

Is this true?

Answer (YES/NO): YES